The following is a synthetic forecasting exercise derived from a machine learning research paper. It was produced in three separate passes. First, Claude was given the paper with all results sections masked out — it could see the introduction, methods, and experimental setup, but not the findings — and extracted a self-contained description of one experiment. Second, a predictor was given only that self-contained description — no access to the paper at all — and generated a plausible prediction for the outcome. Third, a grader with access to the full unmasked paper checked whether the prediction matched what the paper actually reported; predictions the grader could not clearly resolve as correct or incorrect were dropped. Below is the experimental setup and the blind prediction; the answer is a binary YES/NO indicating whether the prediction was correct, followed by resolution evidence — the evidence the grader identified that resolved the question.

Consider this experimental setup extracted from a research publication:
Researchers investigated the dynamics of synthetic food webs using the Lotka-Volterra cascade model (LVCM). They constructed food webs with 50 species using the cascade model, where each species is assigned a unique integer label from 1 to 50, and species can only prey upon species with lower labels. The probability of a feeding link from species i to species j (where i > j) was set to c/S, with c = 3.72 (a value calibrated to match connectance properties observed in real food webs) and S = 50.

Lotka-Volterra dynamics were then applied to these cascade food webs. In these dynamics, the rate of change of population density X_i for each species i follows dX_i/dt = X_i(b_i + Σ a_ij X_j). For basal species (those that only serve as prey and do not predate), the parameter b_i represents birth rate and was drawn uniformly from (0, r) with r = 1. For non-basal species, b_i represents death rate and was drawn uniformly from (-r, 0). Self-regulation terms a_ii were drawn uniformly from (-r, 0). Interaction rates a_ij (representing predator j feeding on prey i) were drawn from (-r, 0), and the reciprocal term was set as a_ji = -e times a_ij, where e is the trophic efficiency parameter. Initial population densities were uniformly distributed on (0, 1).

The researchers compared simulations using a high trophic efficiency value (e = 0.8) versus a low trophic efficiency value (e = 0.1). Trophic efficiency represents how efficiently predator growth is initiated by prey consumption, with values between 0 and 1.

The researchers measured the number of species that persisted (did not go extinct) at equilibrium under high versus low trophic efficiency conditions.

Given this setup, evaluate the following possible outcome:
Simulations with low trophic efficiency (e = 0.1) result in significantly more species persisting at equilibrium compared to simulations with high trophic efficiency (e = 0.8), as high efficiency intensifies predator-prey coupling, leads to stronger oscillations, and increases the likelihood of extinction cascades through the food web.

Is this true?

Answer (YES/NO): NO